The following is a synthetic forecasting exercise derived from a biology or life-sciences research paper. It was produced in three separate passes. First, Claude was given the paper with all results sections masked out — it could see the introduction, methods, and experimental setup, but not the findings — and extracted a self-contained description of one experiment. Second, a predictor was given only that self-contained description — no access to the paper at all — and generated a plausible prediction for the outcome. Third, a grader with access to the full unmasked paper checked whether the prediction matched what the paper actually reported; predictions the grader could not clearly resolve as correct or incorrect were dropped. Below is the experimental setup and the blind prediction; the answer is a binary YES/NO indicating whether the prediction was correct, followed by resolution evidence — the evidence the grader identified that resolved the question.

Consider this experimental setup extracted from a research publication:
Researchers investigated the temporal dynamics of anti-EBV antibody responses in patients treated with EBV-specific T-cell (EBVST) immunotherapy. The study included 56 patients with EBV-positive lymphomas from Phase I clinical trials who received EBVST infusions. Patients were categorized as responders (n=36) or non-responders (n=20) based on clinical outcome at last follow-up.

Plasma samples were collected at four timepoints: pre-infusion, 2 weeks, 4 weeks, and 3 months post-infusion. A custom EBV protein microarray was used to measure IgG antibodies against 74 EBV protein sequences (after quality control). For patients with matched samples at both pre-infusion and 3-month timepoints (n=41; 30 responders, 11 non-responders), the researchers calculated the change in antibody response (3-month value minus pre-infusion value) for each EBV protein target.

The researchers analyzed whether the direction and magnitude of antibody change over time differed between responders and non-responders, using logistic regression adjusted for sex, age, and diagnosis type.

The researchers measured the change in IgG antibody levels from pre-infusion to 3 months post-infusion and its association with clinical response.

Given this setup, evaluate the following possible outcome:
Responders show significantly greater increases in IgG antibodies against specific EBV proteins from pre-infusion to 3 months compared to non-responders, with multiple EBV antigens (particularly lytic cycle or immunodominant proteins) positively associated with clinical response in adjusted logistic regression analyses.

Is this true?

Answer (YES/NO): NO